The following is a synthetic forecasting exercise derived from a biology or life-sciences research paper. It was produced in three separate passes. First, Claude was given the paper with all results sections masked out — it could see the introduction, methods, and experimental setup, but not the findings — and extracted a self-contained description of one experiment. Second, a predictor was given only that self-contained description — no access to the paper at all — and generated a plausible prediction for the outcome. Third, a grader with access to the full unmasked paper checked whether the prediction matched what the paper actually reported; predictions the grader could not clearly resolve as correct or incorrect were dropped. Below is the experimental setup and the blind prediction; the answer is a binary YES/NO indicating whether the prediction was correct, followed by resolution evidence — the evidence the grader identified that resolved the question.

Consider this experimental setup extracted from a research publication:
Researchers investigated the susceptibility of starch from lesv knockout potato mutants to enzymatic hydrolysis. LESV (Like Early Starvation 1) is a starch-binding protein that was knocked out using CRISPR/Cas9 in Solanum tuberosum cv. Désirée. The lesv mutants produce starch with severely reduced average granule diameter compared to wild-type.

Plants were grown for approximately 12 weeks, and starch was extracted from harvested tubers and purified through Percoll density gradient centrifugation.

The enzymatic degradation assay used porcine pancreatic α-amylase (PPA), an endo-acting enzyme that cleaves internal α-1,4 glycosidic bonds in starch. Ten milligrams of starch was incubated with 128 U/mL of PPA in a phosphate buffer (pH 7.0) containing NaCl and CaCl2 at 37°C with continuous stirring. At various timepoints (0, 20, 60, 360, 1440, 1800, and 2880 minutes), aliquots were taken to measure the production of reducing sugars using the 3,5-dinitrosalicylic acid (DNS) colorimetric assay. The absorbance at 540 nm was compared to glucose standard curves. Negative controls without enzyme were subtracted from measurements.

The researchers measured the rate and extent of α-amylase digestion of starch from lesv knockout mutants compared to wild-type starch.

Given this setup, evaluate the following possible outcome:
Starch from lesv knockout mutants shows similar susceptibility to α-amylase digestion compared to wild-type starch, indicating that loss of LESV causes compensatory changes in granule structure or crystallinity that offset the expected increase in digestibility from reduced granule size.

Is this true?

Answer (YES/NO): NO